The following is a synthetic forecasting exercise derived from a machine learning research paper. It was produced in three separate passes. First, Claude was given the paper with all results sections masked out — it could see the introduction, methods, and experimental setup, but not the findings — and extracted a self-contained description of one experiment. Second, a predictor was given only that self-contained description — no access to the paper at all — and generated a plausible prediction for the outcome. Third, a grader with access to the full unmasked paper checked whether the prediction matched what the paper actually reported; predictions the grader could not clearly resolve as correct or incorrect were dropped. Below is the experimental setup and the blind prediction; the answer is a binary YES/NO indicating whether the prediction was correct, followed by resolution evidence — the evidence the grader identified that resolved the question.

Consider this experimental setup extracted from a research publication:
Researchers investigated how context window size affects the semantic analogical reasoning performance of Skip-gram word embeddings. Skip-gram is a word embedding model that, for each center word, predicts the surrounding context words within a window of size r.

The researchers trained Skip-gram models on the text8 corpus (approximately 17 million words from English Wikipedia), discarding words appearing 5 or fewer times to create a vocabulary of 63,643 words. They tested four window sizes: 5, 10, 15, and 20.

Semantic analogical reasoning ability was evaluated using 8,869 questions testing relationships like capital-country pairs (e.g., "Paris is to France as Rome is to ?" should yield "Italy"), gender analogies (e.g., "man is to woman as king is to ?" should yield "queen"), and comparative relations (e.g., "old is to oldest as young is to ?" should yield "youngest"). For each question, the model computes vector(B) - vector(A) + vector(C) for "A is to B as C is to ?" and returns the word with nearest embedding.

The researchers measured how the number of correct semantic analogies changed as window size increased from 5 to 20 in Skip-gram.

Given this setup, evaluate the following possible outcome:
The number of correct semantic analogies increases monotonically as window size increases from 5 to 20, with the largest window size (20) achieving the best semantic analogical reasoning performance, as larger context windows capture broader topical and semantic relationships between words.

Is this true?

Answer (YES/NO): YES